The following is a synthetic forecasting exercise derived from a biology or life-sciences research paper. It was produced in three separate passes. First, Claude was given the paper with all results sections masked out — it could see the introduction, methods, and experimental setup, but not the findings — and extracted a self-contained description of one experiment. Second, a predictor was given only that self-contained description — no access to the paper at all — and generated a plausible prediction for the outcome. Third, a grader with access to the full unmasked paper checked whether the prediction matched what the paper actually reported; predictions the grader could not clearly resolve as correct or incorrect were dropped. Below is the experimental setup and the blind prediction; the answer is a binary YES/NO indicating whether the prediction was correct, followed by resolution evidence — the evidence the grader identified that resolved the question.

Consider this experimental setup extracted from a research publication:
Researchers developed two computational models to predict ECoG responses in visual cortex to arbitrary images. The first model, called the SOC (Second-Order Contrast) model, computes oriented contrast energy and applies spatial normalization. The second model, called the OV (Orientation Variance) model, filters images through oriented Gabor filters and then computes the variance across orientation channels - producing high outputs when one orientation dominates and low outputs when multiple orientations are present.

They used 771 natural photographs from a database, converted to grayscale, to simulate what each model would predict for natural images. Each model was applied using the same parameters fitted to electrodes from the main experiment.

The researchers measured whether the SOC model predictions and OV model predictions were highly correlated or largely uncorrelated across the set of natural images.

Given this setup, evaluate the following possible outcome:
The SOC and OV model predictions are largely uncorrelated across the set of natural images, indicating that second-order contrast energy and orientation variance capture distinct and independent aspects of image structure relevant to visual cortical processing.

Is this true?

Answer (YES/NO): NO